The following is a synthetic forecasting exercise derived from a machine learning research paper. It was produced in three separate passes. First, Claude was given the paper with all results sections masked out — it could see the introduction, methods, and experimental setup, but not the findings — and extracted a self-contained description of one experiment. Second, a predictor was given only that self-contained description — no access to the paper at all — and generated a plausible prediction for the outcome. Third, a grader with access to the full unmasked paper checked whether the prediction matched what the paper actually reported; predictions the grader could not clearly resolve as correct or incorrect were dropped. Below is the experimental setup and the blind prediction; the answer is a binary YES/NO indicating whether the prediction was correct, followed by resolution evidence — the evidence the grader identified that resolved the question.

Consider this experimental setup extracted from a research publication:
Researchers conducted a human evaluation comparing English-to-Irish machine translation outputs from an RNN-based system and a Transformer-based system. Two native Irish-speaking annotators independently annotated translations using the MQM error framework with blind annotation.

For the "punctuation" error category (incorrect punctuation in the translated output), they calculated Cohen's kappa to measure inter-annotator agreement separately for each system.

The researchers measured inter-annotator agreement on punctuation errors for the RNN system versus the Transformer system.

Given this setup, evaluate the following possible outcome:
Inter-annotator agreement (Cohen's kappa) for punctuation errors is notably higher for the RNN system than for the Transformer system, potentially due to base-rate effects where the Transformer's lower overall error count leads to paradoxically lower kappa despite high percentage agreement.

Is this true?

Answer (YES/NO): NO